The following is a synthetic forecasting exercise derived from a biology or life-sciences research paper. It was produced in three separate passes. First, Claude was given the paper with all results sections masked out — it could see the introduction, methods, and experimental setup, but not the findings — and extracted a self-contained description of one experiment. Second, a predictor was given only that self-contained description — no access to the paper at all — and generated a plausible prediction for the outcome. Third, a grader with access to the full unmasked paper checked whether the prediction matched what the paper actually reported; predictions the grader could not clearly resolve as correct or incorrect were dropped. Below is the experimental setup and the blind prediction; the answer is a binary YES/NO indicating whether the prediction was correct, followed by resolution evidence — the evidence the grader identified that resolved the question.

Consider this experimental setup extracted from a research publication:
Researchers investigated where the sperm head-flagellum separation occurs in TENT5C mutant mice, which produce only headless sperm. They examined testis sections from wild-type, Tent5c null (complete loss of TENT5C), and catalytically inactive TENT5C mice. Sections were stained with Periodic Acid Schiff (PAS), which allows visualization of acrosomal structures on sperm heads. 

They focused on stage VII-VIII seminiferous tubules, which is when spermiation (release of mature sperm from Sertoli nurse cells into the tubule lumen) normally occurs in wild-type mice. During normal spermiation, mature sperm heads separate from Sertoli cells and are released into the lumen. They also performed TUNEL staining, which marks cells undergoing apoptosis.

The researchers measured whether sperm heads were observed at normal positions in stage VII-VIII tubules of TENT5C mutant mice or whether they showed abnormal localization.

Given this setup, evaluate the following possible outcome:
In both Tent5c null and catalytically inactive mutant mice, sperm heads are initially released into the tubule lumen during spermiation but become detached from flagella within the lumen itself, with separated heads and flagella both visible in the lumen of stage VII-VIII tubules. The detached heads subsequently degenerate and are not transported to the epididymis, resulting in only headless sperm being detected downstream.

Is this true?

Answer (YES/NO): NO